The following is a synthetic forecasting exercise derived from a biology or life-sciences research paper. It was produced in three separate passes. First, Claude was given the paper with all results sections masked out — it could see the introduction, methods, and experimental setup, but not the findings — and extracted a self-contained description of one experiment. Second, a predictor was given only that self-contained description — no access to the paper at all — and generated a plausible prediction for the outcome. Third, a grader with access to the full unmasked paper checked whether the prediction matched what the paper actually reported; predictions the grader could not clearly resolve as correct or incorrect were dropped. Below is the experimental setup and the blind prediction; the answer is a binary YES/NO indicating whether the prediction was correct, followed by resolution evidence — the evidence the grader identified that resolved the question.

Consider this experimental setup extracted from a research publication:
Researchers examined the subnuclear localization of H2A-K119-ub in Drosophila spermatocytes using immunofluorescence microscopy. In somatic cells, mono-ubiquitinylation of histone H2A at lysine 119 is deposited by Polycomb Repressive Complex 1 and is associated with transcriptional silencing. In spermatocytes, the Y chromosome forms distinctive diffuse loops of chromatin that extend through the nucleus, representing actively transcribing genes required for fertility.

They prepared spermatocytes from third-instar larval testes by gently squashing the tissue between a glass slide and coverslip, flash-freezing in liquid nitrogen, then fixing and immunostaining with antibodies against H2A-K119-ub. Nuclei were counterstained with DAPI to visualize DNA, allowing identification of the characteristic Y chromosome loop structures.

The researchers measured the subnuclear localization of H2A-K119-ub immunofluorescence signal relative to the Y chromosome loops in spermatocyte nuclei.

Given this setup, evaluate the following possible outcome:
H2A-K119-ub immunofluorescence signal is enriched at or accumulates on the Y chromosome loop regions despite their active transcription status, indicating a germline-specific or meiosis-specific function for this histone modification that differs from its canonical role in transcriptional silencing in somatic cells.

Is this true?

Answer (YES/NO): YES